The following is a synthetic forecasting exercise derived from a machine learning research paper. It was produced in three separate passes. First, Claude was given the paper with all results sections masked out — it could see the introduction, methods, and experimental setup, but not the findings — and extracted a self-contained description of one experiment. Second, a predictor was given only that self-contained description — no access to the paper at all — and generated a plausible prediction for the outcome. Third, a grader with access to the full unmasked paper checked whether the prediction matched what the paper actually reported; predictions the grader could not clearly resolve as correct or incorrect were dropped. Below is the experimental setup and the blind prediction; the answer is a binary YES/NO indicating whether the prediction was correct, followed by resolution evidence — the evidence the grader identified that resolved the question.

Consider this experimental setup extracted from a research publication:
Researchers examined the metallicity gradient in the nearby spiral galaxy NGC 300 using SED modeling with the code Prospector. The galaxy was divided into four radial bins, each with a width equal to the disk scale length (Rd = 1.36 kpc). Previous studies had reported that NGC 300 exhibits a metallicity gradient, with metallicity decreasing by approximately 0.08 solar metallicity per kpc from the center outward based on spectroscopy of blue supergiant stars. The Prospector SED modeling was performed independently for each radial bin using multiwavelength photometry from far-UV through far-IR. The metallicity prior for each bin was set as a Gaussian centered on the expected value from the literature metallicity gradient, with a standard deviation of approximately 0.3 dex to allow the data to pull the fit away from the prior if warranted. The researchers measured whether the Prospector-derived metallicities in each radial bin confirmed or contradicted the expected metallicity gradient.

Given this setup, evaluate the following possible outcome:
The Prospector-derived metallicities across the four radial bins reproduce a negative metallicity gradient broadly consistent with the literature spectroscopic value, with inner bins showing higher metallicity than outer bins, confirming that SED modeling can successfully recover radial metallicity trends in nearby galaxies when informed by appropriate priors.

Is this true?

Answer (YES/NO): YES